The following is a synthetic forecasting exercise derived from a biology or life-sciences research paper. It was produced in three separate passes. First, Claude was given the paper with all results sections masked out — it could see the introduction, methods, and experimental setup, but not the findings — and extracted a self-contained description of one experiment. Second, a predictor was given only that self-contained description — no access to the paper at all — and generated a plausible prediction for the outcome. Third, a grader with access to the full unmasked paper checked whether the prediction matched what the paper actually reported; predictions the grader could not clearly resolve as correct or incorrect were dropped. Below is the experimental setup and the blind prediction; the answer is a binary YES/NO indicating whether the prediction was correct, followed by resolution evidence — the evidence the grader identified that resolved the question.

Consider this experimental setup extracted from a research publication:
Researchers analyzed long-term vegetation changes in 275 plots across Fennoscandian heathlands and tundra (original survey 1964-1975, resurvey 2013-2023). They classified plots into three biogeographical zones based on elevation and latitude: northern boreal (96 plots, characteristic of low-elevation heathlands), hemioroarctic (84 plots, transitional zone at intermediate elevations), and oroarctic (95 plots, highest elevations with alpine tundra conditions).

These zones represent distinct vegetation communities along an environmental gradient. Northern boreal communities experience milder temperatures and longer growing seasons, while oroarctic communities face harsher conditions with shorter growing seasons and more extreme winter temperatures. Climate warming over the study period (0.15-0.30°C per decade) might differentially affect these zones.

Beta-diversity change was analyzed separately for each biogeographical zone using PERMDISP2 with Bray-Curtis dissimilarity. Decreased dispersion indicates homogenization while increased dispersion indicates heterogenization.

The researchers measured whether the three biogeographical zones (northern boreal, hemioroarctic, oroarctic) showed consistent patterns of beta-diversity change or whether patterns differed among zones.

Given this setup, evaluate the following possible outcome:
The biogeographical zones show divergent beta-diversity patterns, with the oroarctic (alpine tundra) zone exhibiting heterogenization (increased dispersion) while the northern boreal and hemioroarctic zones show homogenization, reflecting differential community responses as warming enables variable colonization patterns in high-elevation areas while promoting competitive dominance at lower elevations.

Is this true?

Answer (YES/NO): NO